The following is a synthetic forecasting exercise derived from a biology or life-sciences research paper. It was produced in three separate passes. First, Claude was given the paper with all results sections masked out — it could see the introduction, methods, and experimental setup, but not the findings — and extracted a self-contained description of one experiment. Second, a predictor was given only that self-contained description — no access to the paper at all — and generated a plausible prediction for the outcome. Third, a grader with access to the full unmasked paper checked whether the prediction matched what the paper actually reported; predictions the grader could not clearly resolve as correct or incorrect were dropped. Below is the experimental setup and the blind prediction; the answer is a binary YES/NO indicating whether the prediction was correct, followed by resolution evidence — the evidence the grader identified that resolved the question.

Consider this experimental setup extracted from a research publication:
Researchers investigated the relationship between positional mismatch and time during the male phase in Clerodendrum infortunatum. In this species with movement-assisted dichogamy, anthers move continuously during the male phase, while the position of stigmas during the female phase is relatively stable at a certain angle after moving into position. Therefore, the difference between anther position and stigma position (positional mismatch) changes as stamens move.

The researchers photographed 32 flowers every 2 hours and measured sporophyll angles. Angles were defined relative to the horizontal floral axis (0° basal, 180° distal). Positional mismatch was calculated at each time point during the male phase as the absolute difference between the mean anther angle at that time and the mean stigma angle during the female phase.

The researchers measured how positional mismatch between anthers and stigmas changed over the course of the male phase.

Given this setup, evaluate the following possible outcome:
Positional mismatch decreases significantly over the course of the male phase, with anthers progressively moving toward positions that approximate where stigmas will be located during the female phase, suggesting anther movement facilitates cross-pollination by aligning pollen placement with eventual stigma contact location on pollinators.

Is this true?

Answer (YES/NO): NO